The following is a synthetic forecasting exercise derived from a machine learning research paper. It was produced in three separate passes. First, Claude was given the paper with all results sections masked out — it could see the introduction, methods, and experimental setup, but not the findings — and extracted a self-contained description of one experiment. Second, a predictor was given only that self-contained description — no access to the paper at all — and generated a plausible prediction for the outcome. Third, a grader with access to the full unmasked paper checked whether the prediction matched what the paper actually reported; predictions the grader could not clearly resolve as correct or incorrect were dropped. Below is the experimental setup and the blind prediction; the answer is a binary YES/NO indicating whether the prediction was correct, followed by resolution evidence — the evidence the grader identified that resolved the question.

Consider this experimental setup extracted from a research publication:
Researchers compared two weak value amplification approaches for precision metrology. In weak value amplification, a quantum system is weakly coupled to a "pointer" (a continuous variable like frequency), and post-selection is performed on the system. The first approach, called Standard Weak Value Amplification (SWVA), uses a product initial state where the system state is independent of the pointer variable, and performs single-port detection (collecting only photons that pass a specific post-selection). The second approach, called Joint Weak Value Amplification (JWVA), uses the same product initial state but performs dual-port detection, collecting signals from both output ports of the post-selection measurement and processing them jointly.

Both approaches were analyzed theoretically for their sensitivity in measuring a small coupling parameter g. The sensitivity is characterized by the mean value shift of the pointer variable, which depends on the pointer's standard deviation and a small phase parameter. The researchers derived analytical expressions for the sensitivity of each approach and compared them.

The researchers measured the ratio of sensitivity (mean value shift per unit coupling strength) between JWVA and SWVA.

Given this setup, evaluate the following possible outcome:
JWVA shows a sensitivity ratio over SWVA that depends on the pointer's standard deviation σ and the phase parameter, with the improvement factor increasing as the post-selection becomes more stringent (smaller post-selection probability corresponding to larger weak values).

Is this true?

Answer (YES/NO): NO